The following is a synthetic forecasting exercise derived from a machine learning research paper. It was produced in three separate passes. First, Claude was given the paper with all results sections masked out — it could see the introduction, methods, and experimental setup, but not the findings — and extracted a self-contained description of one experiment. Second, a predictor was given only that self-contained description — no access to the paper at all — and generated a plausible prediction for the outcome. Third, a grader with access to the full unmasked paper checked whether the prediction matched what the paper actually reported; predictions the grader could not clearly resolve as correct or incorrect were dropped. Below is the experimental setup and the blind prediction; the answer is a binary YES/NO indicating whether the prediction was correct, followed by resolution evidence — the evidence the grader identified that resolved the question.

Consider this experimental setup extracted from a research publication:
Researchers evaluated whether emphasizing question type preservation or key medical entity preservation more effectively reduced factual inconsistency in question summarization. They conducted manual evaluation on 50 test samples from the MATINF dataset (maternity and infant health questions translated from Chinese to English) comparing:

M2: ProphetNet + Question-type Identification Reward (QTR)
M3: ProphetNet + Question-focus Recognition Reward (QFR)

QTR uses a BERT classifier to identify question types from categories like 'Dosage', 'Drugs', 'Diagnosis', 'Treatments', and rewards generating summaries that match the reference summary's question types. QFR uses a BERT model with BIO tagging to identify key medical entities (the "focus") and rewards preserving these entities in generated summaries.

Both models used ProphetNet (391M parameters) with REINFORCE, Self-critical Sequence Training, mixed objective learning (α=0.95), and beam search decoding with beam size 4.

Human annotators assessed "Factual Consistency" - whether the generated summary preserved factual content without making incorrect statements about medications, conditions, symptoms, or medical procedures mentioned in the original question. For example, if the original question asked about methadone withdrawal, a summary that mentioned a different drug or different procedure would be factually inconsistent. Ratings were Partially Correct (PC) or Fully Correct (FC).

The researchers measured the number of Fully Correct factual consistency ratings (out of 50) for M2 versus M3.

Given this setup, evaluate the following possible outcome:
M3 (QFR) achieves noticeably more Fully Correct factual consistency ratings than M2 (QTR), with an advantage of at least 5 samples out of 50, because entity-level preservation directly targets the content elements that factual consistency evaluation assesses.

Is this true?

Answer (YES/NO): YES